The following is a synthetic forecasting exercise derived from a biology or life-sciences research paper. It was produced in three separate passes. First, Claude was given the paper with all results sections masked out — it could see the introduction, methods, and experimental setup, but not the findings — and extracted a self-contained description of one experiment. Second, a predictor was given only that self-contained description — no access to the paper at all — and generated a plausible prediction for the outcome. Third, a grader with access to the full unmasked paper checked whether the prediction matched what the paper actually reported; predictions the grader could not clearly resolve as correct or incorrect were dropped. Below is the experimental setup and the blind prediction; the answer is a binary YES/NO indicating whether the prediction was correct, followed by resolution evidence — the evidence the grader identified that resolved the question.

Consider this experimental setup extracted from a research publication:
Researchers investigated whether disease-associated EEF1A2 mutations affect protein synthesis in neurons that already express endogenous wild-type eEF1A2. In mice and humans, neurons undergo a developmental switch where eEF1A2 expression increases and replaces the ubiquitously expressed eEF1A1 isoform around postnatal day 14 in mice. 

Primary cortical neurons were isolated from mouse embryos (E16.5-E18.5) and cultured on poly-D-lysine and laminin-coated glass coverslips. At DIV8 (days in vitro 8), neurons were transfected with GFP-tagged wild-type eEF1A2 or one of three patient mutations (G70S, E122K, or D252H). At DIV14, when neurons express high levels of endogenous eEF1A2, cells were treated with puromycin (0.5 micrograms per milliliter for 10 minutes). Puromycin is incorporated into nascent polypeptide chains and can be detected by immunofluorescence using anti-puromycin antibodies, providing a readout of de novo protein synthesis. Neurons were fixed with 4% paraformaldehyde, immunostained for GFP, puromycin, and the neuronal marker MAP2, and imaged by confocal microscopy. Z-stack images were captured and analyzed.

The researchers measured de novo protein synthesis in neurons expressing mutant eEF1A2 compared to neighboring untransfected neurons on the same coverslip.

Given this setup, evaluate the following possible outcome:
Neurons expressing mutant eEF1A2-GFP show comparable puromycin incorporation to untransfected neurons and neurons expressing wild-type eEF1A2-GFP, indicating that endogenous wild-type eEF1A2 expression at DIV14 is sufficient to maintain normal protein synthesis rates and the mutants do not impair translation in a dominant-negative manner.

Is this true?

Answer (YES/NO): NO